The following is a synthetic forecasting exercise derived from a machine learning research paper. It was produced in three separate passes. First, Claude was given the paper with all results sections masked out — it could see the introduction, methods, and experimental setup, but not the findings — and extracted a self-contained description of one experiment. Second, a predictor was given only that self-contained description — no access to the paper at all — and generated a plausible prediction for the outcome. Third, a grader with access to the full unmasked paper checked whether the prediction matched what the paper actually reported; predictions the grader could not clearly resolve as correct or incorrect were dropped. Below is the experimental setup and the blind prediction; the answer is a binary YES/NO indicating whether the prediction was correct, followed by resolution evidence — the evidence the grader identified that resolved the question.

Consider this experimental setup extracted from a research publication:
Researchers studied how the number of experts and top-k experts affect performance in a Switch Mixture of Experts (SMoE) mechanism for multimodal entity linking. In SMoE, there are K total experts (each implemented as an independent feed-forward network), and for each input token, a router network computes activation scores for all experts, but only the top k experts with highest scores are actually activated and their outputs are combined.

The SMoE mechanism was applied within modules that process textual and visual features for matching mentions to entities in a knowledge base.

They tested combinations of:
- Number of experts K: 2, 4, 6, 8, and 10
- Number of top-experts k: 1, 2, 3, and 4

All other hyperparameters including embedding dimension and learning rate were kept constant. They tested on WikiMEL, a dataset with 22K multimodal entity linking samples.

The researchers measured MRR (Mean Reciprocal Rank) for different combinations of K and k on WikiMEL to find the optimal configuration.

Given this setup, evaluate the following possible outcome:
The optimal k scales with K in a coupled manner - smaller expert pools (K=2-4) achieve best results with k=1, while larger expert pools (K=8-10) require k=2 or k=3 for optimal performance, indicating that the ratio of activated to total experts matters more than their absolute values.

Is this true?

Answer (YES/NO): NO